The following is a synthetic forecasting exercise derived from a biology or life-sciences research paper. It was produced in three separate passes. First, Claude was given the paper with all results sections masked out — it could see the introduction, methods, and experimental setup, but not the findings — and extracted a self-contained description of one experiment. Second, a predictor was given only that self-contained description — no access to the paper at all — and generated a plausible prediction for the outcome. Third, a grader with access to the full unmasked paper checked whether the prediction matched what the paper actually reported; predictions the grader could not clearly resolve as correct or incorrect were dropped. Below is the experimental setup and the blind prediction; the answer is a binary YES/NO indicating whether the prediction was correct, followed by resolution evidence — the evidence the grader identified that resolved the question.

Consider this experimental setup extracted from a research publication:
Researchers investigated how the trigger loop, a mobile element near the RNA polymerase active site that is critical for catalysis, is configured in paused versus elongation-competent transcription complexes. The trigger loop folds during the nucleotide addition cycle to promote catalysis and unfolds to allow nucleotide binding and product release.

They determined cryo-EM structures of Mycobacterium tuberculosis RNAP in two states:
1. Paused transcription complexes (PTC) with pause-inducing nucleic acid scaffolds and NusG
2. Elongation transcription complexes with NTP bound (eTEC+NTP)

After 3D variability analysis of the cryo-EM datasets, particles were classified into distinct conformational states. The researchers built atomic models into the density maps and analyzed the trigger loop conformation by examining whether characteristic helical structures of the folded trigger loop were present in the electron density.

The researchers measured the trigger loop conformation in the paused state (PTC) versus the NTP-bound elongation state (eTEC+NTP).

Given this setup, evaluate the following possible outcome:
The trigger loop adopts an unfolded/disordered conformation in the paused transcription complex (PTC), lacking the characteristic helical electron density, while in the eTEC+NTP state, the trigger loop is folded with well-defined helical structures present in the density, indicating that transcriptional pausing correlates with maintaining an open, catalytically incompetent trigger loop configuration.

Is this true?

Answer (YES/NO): YES